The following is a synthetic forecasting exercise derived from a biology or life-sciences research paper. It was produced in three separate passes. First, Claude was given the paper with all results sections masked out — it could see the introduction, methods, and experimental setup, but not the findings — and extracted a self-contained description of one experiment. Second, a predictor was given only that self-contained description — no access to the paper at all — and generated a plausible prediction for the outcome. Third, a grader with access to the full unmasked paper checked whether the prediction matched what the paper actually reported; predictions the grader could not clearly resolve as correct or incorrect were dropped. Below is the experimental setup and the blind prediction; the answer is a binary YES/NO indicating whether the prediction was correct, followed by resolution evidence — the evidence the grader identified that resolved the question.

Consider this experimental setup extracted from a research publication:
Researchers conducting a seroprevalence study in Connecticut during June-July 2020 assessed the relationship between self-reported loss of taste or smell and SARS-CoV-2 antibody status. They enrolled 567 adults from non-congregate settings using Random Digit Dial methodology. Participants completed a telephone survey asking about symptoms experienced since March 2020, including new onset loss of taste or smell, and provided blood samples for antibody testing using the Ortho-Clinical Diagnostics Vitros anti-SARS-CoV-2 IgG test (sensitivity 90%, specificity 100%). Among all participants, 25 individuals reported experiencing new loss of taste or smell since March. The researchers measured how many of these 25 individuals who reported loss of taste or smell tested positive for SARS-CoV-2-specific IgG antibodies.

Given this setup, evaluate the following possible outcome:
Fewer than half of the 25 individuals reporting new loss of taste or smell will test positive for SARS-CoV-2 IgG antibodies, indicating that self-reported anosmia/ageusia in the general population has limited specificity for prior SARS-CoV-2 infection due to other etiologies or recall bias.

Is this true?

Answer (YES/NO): NO